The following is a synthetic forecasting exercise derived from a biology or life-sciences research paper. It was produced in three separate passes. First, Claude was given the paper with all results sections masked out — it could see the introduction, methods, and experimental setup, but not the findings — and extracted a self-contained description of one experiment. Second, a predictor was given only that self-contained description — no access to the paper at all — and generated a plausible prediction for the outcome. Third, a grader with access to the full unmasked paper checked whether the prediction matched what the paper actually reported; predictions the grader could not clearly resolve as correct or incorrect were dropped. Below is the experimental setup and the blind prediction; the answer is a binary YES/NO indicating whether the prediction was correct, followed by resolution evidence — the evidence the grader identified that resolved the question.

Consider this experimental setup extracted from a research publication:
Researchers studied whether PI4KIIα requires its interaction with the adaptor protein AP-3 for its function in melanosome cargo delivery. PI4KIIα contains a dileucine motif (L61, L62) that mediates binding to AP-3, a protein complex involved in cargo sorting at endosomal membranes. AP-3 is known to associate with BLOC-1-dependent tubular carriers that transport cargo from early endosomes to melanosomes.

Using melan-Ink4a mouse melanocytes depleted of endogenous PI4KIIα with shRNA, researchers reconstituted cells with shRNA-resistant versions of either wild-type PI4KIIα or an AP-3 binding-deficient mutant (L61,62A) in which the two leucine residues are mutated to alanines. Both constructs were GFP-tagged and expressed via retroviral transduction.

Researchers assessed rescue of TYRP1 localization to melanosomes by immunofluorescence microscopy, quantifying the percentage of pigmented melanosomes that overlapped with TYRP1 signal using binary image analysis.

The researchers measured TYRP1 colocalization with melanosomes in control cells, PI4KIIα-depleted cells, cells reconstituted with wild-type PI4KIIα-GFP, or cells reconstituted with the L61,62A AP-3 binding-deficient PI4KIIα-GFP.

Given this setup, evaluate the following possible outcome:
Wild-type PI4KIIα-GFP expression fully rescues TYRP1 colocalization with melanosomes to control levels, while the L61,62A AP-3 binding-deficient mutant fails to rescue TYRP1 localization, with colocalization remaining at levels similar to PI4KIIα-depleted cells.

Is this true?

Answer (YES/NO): NO